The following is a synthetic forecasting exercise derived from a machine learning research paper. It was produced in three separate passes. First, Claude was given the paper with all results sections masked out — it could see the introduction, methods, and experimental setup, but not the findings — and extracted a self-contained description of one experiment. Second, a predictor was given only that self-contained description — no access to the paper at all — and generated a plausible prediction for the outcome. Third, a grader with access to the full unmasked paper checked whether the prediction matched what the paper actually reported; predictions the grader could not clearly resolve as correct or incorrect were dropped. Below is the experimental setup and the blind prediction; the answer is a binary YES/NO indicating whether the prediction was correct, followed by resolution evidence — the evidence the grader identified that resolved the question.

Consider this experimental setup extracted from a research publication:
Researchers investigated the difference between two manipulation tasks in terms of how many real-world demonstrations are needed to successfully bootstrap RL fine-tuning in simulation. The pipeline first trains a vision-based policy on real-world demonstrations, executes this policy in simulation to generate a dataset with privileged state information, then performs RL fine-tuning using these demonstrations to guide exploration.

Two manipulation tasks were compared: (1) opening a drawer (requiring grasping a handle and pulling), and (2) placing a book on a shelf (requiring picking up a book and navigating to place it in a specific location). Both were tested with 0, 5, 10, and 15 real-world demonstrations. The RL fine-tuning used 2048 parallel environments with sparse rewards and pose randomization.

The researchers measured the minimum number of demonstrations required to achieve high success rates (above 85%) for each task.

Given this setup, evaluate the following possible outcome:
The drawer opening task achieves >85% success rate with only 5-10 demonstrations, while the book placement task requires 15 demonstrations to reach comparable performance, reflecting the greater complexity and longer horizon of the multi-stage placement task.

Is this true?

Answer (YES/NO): YES